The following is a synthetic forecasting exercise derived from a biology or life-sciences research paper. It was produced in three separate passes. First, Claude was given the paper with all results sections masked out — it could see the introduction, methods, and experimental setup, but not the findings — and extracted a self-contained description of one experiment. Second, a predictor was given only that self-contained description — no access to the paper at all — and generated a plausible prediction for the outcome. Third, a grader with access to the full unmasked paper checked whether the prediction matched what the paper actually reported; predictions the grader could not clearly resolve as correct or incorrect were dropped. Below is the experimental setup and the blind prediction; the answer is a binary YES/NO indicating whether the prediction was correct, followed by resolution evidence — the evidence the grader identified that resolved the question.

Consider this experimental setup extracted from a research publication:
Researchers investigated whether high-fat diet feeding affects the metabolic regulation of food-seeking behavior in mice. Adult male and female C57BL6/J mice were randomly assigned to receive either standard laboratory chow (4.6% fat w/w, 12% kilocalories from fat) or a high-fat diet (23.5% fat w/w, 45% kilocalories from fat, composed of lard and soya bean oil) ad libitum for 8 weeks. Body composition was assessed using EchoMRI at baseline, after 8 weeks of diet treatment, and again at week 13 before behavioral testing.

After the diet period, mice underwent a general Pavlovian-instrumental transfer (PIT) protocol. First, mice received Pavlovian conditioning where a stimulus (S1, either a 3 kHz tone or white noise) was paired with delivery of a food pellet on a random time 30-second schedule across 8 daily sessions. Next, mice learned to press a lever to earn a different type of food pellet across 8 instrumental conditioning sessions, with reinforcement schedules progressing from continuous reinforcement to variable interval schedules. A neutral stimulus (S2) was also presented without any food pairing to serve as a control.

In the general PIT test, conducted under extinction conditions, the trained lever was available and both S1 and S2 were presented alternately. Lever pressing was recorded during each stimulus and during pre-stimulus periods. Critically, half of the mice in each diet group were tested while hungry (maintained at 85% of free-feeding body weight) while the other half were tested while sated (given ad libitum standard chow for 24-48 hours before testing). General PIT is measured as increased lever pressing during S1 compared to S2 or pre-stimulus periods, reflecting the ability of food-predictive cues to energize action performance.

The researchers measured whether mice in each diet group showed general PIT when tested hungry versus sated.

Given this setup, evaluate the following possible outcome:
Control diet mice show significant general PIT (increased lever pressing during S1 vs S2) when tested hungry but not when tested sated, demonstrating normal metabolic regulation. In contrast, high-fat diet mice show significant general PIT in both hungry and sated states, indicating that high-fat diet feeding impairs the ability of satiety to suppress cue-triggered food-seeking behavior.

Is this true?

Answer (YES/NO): YES